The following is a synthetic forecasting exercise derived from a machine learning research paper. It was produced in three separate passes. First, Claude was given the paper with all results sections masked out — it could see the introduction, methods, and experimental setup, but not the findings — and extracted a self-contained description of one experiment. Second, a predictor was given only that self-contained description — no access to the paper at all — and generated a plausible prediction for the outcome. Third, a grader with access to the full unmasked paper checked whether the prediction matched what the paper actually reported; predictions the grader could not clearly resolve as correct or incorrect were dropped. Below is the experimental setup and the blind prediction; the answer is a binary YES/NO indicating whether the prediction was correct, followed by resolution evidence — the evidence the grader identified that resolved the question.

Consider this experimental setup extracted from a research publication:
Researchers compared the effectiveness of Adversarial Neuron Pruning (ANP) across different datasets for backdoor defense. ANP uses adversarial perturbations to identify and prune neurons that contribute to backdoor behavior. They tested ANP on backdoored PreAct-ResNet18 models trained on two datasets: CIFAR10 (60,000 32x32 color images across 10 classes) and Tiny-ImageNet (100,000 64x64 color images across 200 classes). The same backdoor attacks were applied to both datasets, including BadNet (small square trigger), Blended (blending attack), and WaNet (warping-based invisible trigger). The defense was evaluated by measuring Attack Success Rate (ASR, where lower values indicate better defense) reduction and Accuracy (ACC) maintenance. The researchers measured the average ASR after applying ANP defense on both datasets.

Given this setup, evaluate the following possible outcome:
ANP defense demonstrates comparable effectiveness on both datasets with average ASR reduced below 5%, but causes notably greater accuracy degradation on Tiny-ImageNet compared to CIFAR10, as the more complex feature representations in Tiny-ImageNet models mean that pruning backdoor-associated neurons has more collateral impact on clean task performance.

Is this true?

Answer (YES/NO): NO